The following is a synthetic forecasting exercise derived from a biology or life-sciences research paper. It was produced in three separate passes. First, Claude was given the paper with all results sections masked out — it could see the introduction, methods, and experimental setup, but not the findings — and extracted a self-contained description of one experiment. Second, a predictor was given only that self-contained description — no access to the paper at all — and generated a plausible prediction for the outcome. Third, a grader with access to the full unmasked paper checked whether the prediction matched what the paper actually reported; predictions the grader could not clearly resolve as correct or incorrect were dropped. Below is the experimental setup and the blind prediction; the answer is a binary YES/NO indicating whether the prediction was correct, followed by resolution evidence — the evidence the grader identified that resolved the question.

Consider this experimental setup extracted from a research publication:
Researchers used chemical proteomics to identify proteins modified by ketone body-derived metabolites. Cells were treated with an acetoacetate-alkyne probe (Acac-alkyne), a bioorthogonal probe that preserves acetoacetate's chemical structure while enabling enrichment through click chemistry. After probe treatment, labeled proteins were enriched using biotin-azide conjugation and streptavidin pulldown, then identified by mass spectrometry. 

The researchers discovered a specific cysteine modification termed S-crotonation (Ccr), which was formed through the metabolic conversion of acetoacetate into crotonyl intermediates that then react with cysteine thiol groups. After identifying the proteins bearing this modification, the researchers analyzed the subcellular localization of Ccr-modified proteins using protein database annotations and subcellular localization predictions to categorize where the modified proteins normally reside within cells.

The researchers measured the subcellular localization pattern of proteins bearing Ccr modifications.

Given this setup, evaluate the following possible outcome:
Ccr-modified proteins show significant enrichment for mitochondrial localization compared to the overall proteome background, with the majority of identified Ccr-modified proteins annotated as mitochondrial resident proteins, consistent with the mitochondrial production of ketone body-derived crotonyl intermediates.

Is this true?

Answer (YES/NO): YES